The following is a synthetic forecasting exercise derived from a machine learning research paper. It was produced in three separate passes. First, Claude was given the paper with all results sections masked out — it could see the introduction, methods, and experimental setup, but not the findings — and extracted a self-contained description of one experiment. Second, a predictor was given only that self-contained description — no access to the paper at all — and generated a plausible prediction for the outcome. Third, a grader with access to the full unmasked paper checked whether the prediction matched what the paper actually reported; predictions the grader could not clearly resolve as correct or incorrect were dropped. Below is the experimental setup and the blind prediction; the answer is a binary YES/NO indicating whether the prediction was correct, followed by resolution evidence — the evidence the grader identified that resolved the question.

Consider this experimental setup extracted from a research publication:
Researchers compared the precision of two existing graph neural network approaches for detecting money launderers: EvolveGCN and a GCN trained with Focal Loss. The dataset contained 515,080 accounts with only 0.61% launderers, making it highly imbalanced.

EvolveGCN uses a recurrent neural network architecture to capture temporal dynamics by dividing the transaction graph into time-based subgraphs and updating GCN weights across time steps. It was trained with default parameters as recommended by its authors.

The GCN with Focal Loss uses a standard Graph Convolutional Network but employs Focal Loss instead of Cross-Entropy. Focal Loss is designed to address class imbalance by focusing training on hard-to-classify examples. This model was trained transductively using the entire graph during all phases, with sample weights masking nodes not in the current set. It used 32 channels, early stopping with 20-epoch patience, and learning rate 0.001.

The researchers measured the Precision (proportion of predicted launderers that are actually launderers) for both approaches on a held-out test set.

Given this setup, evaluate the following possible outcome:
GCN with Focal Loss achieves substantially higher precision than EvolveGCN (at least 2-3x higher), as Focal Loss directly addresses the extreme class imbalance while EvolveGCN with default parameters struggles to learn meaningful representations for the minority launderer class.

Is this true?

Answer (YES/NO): NO